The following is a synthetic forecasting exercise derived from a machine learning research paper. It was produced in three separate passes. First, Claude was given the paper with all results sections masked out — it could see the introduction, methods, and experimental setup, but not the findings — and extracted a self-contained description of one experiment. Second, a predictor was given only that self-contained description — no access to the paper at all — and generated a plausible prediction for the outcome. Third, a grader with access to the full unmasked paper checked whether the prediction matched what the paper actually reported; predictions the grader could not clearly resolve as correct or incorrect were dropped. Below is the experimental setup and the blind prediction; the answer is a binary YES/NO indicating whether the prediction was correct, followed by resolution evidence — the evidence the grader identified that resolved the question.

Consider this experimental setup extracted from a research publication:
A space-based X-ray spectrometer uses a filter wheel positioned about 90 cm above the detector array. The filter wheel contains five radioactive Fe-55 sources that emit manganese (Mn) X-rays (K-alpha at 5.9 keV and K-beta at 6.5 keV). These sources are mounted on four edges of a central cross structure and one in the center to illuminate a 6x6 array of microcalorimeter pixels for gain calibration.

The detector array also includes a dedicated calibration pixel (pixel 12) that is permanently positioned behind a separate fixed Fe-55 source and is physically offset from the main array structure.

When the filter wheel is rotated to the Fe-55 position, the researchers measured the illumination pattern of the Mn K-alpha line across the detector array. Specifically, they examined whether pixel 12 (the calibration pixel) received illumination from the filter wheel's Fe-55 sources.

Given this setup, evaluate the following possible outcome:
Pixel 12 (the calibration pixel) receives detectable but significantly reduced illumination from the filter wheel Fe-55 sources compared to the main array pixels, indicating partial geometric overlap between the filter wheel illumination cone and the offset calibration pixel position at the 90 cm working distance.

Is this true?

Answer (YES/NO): NO